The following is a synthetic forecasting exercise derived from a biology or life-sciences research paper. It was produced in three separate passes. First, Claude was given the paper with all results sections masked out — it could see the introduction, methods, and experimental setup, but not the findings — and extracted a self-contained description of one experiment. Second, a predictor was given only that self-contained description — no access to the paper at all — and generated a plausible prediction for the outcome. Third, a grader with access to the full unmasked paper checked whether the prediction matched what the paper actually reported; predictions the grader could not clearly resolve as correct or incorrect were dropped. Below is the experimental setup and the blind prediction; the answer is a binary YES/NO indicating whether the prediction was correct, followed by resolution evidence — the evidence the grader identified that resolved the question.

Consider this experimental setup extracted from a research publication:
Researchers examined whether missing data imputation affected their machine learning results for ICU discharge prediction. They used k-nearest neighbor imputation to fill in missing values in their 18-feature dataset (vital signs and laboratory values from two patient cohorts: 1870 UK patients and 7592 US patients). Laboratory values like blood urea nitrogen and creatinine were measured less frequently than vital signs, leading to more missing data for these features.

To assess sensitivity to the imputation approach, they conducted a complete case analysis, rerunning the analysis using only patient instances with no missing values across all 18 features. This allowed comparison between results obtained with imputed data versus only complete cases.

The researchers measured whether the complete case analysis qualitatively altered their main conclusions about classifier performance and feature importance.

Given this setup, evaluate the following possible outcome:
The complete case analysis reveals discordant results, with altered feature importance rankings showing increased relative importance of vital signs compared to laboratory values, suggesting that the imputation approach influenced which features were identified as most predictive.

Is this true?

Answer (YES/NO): NO